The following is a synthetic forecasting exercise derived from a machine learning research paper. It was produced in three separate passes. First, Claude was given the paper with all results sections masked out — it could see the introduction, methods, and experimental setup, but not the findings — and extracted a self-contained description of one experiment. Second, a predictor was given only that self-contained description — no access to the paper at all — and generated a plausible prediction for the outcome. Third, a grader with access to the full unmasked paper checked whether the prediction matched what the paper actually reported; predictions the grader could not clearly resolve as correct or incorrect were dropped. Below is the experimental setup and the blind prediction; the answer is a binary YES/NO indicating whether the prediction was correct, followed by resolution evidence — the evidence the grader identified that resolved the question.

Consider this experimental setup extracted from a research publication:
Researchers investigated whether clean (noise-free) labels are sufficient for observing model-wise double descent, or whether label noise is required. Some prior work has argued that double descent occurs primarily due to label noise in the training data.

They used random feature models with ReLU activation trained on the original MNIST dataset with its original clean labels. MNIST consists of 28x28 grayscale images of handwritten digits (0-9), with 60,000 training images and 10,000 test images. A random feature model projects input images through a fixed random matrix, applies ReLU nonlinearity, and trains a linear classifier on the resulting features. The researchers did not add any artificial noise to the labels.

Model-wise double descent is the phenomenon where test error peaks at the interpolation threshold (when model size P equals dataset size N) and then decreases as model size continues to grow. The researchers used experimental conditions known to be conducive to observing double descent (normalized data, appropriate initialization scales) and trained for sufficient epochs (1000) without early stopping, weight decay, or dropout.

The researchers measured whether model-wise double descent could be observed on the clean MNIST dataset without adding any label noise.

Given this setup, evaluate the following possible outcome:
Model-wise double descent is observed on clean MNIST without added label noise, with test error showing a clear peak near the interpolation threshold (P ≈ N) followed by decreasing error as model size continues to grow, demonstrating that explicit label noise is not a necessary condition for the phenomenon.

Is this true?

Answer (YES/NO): YES